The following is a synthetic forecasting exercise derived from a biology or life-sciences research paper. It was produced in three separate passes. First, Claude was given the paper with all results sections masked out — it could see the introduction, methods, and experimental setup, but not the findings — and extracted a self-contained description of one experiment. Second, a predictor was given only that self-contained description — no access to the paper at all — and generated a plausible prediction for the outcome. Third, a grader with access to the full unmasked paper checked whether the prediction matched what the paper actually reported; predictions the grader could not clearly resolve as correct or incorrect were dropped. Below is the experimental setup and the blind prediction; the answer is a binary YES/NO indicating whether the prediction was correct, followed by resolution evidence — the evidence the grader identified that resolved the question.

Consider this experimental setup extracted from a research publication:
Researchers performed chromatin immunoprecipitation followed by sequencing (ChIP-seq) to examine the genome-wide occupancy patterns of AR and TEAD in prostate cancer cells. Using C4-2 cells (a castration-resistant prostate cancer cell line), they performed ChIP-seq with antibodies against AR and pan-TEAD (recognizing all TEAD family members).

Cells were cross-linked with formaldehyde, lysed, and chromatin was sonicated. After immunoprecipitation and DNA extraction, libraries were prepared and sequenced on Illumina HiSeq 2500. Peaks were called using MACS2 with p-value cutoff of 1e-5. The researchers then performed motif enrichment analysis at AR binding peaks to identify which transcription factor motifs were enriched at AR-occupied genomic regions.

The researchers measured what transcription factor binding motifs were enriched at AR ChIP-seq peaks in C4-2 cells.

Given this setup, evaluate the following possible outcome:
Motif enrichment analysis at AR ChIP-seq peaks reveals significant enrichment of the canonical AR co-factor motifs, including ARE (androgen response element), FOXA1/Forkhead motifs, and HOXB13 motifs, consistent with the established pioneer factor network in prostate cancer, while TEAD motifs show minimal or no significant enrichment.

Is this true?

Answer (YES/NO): NO